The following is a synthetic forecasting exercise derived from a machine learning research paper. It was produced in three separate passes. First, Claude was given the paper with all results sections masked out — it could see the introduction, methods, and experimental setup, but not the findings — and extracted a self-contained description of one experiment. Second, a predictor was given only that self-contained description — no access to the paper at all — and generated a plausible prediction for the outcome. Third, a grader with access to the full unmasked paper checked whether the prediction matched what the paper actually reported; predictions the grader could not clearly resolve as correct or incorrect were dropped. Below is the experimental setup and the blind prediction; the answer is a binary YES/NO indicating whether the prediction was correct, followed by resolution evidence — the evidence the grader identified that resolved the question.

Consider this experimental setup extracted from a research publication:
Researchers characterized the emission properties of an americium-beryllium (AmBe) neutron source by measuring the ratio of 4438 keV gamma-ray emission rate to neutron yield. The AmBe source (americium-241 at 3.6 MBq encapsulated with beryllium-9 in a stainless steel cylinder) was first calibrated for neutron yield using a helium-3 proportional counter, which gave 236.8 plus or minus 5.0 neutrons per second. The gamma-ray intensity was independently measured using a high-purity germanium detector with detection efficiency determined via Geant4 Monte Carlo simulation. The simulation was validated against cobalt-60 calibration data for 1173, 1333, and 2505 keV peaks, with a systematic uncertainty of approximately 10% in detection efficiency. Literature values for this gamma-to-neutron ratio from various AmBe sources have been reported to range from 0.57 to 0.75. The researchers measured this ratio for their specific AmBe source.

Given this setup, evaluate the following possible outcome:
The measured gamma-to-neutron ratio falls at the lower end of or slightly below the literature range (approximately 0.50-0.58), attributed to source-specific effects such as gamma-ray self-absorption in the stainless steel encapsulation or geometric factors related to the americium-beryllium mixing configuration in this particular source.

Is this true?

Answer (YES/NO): NO